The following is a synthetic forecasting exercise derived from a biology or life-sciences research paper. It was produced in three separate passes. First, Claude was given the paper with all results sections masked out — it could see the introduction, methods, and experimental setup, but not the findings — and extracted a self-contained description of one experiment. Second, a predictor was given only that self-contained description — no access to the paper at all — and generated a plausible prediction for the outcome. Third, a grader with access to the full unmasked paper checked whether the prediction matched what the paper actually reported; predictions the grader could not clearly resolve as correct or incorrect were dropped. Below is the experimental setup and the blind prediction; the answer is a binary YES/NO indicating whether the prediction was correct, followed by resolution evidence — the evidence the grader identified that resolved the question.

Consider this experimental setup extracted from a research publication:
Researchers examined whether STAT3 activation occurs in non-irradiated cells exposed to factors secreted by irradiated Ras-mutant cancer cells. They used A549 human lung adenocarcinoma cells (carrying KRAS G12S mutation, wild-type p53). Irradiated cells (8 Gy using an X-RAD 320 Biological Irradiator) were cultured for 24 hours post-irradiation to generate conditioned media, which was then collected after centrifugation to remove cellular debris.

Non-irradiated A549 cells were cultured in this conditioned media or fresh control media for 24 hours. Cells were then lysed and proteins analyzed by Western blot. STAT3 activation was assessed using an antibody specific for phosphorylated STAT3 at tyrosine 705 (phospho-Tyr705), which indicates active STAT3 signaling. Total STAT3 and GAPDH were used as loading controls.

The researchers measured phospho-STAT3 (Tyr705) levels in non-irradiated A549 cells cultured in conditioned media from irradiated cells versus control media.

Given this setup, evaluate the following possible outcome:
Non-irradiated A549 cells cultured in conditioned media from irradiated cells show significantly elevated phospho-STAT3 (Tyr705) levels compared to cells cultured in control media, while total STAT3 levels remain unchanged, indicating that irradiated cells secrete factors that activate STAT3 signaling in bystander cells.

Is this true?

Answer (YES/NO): YES